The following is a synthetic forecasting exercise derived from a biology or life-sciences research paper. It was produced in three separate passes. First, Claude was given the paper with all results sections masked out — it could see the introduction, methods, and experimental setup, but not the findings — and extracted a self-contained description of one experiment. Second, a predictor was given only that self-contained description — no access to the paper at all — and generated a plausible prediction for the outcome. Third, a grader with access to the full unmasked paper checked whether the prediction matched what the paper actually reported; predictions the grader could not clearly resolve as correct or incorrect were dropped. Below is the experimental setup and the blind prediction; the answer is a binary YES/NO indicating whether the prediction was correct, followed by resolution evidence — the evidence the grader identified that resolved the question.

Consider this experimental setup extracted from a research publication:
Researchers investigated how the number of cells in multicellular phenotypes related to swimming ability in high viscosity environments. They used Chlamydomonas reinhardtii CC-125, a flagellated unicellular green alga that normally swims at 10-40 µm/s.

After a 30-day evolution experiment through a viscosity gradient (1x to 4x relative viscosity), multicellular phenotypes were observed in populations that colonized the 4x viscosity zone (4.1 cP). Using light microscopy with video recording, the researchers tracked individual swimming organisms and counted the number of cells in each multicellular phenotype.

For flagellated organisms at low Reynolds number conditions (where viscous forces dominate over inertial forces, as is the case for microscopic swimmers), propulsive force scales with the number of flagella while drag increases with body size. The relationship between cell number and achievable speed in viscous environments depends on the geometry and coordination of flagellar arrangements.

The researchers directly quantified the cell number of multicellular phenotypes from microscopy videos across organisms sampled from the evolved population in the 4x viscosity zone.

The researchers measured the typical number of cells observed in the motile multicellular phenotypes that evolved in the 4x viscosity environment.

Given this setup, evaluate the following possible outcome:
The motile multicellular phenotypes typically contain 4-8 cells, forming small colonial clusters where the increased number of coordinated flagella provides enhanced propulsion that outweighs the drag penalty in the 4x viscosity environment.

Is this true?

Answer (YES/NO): YES